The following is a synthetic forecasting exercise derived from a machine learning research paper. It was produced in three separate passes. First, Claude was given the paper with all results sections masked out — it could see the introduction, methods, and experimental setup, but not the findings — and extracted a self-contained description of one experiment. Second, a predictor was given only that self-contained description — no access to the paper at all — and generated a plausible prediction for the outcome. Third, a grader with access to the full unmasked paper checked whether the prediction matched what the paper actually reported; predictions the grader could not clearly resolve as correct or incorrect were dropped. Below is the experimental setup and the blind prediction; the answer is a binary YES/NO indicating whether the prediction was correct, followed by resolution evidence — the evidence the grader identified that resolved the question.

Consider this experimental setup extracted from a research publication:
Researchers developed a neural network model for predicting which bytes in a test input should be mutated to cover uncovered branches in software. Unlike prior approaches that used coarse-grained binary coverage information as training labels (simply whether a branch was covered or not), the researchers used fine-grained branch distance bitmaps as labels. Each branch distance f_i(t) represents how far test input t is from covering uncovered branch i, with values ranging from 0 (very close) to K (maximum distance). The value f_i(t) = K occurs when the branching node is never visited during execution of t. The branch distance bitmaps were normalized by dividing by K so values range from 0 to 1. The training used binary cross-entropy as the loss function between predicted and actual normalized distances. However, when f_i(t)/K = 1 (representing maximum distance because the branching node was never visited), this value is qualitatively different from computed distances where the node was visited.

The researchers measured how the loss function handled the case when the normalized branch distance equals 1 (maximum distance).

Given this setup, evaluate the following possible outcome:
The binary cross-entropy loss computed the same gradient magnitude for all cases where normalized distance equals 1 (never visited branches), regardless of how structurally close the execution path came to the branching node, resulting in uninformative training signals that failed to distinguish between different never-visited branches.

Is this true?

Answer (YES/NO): NO